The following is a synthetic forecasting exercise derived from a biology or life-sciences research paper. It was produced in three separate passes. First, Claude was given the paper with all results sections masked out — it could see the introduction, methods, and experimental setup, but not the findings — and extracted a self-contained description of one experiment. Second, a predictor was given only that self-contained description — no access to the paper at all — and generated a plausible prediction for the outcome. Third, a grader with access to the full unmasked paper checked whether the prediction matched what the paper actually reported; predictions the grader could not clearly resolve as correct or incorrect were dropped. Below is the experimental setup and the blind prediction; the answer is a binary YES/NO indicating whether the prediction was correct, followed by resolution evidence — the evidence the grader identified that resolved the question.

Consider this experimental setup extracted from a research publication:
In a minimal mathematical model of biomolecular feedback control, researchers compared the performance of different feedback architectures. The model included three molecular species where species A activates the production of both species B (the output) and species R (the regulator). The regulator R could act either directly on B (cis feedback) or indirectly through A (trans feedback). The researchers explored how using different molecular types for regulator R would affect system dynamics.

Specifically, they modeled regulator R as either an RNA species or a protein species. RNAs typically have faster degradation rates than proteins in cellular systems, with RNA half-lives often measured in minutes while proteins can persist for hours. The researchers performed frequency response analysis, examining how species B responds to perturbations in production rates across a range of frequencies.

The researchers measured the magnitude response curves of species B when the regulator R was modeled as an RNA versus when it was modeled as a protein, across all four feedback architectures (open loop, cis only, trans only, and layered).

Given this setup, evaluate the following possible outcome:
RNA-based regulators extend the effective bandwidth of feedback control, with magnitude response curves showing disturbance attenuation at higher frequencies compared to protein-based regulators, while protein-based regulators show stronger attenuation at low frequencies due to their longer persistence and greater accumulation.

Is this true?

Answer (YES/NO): NO